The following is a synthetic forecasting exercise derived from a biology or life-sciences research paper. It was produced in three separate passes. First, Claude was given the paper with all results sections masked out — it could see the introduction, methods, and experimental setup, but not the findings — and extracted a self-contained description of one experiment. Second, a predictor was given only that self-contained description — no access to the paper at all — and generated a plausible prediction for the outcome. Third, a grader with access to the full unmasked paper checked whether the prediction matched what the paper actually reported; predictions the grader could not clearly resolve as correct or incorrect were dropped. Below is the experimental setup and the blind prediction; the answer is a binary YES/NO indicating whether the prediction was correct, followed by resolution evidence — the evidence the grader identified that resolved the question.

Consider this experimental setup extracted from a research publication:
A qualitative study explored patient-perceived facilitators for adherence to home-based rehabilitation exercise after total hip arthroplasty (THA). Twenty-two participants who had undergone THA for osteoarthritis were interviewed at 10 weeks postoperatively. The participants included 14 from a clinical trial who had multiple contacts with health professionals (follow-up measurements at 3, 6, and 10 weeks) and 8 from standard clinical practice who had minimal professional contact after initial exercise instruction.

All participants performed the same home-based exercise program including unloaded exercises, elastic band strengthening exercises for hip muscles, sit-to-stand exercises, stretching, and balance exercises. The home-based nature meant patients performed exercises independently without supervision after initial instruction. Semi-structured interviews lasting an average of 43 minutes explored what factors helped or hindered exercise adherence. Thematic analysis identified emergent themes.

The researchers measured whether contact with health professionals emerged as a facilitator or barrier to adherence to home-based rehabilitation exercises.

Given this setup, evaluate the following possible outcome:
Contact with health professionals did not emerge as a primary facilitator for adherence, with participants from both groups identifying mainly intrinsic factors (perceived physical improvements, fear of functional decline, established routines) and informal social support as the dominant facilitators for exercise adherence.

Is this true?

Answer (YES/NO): NO